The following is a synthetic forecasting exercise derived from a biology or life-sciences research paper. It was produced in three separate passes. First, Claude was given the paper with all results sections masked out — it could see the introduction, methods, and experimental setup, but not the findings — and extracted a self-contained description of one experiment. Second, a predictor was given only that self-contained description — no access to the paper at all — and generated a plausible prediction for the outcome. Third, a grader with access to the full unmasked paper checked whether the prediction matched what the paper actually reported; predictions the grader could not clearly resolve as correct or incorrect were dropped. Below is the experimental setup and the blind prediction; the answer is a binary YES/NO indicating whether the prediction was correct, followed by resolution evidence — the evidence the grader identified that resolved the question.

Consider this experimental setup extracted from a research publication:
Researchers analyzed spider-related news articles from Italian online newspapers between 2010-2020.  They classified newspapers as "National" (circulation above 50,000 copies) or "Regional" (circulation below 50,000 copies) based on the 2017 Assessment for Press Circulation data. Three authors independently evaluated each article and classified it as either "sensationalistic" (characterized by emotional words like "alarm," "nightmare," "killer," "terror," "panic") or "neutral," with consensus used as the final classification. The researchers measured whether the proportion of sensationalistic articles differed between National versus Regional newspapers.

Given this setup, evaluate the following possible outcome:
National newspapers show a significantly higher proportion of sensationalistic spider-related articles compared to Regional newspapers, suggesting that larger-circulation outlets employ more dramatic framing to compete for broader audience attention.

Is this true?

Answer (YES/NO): NO